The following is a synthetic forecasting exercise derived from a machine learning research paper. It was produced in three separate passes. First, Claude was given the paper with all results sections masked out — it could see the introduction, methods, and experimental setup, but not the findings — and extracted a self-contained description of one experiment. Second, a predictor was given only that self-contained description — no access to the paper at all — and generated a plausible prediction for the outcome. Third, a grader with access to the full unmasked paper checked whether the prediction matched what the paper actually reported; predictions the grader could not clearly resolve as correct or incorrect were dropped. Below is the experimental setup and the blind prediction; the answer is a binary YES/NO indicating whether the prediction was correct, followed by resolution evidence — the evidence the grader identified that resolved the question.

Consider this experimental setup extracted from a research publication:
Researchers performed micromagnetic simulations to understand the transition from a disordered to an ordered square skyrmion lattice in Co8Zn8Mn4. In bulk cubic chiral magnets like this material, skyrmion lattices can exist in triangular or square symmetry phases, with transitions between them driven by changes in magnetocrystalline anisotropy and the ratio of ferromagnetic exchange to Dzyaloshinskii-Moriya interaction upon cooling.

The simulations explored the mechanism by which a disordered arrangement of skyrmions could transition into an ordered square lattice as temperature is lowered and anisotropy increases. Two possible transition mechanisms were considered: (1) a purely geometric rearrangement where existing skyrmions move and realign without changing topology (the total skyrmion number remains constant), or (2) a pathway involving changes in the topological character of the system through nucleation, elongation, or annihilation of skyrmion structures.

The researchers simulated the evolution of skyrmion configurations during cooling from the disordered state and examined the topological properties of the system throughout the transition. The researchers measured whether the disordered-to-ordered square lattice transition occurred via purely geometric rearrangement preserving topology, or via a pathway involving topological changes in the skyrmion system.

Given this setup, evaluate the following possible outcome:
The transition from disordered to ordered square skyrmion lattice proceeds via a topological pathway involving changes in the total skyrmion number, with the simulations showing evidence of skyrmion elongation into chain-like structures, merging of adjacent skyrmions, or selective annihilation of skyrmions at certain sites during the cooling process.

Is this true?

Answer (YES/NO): YES